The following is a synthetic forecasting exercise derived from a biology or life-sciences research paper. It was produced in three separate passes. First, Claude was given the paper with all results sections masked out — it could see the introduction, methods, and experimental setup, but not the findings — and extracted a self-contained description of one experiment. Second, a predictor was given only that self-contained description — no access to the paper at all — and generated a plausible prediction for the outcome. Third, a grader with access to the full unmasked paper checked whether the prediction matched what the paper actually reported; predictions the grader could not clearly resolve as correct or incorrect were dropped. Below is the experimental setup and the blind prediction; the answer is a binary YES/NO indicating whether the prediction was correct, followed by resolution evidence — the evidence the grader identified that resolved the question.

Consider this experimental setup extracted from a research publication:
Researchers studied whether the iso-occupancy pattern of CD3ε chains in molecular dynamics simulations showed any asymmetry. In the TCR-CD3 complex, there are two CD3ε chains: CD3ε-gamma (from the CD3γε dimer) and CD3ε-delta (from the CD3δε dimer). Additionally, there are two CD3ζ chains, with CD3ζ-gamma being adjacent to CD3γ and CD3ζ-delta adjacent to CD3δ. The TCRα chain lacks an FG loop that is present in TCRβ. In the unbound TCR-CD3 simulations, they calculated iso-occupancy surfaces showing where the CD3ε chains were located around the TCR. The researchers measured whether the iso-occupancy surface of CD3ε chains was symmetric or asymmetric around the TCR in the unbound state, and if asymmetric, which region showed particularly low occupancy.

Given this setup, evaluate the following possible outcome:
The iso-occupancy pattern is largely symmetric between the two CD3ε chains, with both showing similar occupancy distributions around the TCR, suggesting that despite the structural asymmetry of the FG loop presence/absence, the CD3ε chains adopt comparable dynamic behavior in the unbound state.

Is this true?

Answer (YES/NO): NO